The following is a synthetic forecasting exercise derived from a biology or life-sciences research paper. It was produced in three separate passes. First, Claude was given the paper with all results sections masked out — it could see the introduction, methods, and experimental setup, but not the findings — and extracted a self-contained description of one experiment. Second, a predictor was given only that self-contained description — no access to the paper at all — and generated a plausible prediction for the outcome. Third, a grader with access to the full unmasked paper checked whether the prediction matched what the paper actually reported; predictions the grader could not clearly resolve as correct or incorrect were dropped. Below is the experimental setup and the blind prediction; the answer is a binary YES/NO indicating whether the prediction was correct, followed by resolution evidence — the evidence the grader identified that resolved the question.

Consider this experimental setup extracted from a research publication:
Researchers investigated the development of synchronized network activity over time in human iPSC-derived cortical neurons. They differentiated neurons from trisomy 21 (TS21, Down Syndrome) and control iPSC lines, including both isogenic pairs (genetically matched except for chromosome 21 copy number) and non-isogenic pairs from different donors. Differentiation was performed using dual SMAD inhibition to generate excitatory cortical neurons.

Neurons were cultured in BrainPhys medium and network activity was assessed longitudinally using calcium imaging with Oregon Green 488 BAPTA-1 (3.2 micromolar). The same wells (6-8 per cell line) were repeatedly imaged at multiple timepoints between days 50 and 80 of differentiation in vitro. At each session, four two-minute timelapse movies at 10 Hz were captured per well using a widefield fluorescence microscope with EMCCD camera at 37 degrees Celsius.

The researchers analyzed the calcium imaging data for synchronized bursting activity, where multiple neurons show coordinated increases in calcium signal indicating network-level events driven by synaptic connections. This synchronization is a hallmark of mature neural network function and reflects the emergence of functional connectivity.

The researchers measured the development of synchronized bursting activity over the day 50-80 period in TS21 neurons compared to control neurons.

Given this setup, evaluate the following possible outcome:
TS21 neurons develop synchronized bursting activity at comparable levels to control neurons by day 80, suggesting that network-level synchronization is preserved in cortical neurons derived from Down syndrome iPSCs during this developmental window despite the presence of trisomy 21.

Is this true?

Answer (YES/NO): NO